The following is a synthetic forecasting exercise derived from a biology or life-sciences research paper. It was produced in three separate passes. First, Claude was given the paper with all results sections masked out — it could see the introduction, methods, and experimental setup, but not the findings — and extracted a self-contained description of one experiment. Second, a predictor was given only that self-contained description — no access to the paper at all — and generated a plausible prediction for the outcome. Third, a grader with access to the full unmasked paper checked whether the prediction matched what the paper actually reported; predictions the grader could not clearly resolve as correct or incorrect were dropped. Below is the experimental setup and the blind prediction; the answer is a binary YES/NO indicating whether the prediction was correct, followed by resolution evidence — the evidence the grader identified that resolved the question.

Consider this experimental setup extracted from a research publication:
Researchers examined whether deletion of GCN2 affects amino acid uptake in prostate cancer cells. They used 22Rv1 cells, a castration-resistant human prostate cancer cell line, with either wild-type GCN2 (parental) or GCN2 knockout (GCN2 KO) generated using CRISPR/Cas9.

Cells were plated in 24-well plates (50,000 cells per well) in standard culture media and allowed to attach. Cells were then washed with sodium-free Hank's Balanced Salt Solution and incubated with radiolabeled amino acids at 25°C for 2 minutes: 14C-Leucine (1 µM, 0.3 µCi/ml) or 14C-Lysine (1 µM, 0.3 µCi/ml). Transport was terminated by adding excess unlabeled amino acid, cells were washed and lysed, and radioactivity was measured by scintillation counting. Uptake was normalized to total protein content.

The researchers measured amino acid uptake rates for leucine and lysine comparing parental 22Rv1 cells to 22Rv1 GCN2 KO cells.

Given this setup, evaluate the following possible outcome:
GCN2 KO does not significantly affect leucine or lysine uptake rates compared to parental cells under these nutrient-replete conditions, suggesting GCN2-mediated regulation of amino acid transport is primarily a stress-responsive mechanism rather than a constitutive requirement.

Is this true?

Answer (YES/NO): NO